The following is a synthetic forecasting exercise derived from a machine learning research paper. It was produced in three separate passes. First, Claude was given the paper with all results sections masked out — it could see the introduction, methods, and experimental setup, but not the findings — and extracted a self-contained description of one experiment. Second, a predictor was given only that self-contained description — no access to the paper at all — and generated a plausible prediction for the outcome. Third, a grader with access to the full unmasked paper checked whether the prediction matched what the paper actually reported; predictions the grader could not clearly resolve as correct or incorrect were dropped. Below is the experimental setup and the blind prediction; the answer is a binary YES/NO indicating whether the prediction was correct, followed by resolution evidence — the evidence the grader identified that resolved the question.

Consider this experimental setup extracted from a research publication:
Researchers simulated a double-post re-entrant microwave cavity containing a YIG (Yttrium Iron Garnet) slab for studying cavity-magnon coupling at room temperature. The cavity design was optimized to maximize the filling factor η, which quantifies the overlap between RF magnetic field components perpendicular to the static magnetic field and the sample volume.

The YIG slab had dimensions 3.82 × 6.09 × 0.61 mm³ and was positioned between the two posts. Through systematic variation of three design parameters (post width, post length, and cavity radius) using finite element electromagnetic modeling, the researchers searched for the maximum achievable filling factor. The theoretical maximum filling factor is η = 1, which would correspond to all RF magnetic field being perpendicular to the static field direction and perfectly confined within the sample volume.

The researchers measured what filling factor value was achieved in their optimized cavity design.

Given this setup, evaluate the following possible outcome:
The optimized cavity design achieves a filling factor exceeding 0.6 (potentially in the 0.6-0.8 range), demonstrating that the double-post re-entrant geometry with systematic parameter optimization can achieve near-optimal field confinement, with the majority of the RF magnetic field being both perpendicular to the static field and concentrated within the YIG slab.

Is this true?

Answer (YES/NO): YES